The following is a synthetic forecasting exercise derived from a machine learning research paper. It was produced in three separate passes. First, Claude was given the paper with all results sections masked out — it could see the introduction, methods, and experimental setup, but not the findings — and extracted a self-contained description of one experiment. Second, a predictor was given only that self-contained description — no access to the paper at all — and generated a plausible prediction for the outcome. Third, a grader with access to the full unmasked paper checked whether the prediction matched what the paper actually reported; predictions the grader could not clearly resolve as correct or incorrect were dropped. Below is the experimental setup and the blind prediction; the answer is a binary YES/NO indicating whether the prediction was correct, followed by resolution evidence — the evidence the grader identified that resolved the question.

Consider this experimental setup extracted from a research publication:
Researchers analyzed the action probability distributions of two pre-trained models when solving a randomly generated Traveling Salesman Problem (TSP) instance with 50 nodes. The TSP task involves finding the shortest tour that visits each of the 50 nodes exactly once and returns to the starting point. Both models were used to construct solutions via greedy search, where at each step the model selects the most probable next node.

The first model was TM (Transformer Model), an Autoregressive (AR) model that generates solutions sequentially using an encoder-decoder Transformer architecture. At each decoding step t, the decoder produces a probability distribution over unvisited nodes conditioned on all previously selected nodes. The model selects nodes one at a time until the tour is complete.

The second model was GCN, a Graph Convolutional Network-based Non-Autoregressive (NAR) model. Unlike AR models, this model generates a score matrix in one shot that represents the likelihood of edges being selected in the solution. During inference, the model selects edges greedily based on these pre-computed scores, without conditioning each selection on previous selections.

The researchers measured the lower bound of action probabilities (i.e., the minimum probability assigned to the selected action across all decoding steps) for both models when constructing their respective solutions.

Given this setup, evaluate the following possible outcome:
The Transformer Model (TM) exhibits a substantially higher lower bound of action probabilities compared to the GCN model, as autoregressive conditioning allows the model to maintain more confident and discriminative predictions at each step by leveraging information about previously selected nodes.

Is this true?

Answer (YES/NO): YES